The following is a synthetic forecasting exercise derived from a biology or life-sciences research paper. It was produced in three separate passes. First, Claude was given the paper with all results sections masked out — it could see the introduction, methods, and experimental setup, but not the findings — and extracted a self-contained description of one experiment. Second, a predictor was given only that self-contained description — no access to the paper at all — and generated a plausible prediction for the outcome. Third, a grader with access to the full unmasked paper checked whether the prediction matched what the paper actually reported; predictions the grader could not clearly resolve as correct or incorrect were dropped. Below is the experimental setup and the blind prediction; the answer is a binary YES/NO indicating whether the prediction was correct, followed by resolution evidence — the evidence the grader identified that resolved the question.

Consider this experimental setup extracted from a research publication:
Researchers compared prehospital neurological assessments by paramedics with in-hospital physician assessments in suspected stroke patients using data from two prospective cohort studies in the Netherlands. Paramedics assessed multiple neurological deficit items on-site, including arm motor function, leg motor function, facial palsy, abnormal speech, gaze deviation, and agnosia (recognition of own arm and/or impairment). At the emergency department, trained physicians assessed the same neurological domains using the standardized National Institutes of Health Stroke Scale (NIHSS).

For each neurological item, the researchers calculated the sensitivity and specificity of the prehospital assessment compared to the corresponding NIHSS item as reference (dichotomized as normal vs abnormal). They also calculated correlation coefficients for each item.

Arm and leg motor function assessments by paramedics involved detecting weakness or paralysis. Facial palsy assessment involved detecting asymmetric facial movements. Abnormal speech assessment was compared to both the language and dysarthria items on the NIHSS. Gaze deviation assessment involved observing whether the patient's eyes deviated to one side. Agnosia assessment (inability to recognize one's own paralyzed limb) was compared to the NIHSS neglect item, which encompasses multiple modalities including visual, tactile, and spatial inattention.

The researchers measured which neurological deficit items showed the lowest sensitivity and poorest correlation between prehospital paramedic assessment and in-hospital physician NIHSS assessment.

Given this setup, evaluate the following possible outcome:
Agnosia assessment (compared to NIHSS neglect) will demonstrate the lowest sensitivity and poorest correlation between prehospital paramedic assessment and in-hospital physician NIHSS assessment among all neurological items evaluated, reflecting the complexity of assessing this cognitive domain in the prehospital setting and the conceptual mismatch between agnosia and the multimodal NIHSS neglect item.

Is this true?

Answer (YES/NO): YES